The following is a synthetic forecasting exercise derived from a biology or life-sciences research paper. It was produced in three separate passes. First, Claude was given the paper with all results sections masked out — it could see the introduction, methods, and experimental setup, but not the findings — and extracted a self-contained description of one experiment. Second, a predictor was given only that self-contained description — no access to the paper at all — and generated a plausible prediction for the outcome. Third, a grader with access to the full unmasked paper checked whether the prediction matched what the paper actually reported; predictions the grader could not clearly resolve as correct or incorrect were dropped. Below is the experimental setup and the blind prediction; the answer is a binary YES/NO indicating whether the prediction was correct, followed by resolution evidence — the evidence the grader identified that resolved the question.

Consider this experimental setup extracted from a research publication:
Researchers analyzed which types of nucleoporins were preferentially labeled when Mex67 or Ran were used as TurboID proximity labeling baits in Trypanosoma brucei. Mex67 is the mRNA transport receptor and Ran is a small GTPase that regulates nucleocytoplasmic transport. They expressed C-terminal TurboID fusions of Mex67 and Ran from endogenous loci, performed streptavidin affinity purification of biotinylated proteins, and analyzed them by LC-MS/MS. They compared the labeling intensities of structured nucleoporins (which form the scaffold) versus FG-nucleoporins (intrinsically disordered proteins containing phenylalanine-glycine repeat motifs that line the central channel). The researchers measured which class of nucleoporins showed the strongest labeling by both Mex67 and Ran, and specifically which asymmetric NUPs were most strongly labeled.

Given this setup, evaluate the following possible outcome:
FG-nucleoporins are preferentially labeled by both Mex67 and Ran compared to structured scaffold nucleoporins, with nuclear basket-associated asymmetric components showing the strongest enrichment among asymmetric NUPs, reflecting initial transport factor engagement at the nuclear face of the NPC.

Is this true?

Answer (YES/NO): NO